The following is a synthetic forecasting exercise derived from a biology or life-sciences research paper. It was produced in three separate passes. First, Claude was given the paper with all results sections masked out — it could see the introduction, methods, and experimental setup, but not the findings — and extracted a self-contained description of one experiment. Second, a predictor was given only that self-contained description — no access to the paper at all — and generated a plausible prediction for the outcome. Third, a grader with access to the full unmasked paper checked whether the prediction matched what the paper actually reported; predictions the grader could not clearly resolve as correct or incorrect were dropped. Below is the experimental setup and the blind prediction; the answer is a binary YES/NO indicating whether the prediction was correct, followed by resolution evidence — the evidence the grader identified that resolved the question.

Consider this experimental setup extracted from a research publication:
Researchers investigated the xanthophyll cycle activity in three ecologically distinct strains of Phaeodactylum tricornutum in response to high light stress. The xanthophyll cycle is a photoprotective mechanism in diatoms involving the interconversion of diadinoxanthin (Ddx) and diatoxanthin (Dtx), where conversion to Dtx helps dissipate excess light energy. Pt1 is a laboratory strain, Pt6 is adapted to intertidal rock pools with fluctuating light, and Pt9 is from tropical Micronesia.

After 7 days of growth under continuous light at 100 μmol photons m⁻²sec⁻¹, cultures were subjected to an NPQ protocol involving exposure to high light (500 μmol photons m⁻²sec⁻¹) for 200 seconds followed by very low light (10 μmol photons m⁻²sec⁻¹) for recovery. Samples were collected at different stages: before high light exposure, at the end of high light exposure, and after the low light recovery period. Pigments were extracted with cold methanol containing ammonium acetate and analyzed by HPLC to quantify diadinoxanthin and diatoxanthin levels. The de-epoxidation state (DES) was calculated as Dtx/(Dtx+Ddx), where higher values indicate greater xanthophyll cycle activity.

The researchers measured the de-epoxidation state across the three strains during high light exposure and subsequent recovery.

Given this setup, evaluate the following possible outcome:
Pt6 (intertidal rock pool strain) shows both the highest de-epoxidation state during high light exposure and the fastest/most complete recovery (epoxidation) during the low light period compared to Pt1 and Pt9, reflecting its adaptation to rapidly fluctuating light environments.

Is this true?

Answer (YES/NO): NO